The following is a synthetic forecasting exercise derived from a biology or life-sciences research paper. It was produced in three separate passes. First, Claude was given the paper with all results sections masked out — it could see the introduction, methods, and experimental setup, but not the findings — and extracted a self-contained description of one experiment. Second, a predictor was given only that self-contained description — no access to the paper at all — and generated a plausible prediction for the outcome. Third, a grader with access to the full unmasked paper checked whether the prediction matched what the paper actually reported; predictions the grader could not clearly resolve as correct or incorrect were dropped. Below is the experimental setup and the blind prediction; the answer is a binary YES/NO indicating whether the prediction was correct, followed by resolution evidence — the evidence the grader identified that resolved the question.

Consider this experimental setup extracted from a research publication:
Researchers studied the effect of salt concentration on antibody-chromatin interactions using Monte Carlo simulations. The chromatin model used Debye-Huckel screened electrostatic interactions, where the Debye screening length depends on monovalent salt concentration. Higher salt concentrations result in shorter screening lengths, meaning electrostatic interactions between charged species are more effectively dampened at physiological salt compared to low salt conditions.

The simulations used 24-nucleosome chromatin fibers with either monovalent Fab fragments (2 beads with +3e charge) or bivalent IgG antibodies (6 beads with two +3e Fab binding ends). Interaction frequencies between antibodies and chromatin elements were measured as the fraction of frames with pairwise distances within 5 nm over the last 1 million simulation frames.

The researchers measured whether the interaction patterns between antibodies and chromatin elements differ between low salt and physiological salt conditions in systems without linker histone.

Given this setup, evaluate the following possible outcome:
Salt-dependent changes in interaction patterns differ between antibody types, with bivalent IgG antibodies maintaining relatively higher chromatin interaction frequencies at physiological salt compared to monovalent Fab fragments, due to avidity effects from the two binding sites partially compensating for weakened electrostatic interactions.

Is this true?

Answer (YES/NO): NO